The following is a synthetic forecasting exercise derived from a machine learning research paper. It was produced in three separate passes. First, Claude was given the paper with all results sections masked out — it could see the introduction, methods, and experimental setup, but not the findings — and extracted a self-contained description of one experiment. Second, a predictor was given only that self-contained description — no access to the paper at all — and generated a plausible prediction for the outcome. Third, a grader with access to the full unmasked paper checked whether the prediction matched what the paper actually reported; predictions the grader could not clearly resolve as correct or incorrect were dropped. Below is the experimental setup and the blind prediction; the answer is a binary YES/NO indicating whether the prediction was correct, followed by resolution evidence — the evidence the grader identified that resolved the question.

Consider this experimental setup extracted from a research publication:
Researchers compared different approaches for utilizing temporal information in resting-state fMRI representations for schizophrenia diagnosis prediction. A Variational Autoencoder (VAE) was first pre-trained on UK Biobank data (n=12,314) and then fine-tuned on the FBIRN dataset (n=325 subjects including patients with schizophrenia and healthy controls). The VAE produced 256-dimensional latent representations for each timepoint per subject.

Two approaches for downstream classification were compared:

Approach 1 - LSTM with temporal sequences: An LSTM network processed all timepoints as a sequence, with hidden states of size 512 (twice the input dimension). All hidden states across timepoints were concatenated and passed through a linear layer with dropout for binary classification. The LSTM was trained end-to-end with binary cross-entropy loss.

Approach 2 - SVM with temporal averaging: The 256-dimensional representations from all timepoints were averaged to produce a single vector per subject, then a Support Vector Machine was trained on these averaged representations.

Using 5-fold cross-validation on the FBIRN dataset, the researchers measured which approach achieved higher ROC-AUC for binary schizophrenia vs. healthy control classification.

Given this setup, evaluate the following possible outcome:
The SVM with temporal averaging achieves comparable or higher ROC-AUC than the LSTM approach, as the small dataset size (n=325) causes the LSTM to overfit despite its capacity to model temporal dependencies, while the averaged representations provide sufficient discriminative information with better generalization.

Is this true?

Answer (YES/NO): NO